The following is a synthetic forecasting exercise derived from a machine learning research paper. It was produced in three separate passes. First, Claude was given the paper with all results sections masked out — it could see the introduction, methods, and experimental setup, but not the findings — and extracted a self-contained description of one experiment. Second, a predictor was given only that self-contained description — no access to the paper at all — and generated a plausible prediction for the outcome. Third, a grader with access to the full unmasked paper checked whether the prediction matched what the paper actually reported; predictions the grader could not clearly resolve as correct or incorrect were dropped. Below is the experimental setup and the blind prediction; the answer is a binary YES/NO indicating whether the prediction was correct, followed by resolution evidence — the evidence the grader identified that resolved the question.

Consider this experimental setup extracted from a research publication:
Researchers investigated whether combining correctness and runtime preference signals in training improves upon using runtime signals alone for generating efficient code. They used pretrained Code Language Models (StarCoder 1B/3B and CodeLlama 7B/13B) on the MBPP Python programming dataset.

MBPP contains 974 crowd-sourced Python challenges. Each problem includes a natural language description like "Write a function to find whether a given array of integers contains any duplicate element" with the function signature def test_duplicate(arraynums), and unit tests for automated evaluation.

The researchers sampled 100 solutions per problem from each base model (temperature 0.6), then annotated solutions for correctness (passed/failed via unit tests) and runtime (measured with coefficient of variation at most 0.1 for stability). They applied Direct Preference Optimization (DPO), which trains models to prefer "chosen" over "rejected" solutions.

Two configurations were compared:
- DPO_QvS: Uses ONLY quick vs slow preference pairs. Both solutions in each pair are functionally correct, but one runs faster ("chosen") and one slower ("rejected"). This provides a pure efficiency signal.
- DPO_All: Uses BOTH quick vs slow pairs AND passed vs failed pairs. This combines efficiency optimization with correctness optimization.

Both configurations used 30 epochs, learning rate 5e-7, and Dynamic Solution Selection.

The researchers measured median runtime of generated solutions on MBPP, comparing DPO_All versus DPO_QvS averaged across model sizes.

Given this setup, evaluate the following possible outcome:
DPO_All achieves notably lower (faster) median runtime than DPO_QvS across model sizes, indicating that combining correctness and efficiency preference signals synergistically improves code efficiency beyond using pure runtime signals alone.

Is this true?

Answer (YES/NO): NO